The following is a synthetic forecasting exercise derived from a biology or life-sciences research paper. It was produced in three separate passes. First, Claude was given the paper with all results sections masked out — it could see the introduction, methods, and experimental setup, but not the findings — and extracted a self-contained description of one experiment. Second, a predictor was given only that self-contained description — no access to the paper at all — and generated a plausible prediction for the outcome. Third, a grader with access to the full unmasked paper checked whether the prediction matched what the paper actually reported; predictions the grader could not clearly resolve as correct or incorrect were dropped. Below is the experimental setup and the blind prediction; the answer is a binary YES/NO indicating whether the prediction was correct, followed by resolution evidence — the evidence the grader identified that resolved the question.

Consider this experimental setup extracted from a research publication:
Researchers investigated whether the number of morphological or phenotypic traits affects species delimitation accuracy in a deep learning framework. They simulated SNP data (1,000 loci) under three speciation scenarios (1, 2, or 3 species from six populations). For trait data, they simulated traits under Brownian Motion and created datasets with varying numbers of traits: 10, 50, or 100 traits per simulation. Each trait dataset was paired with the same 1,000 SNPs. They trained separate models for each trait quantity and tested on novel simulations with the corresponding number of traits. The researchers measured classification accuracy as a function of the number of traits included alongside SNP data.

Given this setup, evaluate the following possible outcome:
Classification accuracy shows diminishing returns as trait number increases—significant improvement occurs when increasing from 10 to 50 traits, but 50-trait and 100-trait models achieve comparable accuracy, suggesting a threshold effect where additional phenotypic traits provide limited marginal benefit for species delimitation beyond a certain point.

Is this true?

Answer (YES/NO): NO